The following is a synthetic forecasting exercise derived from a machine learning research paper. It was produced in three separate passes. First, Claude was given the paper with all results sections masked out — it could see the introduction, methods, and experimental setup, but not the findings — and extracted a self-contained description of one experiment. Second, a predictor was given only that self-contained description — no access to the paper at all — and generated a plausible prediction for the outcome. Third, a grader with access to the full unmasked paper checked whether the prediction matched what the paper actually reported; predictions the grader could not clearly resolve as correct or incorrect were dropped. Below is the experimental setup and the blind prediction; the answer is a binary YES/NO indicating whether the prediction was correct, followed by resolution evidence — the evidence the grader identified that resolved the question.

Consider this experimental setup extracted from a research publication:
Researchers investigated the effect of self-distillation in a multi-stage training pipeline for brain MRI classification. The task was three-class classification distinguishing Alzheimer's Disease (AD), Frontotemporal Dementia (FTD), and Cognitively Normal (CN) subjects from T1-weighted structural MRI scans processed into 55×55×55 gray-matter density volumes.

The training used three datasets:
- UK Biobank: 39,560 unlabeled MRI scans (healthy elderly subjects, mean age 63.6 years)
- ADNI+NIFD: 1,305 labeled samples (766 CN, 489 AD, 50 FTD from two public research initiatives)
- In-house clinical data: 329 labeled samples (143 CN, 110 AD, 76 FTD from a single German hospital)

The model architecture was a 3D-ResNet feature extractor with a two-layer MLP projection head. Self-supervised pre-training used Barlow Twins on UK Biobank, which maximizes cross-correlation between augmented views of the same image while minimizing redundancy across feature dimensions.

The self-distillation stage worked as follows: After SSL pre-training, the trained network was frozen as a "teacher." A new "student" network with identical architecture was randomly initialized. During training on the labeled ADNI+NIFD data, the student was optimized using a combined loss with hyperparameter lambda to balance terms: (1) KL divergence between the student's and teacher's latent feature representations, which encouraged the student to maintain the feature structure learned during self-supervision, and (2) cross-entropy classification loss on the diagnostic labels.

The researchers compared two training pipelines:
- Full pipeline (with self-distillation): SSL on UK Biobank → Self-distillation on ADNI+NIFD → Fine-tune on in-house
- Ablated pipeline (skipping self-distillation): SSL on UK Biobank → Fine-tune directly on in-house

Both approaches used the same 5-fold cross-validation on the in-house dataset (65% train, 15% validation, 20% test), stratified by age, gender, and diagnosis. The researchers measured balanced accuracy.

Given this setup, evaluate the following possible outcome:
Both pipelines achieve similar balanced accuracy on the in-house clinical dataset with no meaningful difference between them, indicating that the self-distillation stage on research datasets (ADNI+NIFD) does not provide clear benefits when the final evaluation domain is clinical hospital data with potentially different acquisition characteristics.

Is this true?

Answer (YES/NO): NO